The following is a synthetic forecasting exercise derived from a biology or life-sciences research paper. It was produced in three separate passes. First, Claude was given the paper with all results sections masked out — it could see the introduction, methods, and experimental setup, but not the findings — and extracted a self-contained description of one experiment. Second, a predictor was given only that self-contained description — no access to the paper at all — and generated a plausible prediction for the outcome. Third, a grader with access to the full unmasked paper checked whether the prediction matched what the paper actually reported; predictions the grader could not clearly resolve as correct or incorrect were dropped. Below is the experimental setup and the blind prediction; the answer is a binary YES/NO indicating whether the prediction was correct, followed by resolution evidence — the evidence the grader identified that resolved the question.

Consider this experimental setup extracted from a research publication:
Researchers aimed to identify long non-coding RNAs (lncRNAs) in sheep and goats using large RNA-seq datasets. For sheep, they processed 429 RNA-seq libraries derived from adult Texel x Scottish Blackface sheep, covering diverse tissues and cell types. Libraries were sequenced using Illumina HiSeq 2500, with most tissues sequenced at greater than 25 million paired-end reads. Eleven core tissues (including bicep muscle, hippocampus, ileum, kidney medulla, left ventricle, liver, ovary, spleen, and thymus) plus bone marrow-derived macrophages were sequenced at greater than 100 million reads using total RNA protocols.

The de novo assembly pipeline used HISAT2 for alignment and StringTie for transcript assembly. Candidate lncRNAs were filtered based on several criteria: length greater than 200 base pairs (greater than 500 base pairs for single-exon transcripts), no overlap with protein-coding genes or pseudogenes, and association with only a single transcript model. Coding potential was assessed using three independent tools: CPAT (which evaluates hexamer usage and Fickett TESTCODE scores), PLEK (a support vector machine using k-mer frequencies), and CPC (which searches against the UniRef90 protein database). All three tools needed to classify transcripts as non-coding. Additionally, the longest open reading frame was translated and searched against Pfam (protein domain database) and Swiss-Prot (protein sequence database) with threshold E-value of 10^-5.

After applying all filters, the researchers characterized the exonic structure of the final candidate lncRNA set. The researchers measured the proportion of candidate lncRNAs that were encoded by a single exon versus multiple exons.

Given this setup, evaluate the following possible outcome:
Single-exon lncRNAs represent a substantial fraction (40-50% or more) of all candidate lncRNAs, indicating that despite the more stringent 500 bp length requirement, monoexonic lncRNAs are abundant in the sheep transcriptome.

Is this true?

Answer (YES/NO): YES